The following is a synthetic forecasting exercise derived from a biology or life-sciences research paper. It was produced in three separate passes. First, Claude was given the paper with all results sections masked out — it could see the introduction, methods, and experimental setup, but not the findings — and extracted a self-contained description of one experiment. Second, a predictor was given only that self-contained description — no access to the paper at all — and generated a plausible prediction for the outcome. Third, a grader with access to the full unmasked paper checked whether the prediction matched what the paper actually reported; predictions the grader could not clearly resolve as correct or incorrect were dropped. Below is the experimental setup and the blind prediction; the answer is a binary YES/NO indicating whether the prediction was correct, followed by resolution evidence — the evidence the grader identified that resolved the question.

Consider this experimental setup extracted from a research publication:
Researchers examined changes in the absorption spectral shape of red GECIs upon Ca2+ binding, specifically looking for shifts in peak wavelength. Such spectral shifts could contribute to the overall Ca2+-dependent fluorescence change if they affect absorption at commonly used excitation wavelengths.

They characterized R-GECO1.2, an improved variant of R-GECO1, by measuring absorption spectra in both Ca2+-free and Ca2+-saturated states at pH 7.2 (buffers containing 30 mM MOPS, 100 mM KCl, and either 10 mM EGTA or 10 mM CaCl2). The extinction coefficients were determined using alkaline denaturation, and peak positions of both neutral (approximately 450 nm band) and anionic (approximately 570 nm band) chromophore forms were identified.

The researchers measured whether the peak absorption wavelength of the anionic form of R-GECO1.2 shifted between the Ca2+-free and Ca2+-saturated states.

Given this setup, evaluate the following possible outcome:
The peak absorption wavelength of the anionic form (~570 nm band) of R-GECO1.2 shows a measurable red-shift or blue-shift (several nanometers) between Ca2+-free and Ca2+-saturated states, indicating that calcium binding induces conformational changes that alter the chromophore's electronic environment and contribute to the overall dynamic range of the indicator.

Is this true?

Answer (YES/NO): YES